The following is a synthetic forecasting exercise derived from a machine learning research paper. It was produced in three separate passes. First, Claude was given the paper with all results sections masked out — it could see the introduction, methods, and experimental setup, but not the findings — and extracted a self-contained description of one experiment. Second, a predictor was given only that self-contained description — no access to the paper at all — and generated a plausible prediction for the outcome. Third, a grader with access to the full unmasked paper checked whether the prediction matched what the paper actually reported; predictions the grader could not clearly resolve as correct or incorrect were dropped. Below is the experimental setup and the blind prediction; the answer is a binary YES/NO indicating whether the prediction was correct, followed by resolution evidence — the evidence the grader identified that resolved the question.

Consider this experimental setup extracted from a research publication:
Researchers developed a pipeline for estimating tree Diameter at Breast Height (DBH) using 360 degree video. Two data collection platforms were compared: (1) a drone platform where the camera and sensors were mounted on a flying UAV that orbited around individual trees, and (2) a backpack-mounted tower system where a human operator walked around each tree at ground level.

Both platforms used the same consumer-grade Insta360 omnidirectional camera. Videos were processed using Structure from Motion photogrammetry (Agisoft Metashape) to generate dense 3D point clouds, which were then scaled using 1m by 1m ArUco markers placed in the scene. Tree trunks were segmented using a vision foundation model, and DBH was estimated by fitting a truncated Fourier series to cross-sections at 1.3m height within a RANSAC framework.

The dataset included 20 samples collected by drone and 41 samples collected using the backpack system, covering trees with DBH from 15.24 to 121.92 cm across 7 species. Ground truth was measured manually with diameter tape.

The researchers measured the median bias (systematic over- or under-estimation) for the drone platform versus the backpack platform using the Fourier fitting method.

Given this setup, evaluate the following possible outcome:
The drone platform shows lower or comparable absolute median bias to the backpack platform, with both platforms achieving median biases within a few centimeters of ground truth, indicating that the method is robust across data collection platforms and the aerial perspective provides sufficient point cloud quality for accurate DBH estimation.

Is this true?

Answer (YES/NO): NO